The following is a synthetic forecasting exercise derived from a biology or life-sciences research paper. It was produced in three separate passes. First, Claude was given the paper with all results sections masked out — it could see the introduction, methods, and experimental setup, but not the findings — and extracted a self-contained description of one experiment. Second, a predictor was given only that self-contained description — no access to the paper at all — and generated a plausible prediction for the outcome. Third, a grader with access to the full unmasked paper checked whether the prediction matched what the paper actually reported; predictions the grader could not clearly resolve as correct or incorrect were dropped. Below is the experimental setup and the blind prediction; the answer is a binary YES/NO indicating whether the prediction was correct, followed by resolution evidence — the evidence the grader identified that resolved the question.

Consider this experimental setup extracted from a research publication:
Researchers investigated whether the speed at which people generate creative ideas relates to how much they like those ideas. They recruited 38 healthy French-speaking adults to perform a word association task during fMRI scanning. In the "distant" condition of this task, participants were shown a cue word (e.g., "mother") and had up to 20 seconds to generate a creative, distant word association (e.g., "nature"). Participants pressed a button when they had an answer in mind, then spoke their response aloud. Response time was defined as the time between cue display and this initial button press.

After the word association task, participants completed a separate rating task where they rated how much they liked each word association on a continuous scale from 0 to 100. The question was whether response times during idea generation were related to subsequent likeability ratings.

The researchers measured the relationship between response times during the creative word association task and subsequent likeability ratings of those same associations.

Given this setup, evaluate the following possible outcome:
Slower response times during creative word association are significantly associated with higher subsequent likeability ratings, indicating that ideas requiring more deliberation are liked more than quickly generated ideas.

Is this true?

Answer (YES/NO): NO